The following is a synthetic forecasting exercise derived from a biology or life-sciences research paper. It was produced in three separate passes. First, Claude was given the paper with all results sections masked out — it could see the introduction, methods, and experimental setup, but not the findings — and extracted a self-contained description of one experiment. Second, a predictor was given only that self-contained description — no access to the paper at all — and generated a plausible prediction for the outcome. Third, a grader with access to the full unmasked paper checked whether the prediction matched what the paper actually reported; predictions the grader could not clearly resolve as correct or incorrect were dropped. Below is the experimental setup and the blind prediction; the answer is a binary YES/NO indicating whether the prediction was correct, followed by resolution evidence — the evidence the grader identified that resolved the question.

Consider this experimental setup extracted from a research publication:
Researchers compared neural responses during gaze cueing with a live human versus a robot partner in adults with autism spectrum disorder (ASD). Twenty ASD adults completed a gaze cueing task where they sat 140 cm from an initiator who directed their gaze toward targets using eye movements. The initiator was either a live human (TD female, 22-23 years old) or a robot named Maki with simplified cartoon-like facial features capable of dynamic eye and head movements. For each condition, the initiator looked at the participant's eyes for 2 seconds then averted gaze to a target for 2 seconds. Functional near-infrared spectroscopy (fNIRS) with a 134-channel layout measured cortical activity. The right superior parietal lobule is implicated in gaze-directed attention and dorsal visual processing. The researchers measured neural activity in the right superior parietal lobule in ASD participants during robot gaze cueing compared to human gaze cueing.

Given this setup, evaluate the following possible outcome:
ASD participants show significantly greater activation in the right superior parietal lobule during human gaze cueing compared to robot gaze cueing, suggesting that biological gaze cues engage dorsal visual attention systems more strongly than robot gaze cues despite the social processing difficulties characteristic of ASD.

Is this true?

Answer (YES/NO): NO